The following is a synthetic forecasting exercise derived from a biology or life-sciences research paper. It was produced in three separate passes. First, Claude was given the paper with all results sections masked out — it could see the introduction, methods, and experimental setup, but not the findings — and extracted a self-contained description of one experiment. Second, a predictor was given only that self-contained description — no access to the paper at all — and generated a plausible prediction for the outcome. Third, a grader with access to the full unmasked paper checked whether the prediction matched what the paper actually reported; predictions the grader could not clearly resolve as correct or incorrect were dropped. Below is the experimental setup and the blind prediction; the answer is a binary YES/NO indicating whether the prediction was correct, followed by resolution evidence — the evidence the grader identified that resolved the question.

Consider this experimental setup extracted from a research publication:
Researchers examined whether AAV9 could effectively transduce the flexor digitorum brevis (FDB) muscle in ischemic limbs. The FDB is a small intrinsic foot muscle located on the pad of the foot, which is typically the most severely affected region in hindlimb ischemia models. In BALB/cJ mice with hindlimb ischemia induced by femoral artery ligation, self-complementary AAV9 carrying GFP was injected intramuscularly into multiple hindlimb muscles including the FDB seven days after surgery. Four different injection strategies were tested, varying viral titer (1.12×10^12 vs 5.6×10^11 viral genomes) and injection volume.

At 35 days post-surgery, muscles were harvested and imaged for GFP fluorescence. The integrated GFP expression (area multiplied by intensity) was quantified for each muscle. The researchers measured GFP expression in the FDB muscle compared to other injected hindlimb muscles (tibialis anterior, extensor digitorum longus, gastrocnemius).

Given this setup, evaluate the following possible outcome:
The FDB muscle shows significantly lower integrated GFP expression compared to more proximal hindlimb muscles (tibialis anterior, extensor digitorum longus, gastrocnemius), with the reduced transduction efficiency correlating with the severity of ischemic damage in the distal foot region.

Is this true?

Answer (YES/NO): NO